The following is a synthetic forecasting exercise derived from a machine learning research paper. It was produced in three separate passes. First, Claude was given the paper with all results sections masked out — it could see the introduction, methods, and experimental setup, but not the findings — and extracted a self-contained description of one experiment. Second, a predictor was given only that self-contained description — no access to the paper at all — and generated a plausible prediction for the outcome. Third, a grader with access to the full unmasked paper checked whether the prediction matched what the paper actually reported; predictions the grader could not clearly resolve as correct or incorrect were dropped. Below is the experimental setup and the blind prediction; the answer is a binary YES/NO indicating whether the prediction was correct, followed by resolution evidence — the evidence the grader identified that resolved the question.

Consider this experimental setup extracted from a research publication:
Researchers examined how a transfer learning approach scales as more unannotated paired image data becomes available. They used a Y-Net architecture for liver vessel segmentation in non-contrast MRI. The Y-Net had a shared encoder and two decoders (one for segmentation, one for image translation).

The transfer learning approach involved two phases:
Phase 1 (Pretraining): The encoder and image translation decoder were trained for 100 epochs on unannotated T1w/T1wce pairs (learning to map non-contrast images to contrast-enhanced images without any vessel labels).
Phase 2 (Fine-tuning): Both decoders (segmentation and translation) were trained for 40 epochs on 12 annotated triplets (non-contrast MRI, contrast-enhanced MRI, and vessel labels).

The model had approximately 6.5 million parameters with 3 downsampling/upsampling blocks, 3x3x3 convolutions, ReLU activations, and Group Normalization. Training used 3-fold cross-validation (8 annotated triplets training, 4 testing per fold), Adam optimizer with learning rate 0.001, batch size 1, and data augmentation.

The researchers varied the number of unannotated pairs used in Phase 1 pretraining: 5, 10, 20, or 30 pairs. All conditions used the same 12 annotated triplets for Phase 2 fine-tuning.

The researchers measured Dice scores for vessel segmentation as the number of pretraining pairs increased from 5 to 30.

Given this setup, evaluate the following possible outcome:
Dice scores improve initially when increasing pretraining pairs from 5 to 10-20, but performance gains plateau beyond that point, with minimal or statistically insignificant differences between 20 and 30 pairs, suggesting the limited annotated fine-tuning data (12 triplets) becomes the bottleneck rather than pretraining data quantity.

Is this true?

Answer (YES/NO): NO